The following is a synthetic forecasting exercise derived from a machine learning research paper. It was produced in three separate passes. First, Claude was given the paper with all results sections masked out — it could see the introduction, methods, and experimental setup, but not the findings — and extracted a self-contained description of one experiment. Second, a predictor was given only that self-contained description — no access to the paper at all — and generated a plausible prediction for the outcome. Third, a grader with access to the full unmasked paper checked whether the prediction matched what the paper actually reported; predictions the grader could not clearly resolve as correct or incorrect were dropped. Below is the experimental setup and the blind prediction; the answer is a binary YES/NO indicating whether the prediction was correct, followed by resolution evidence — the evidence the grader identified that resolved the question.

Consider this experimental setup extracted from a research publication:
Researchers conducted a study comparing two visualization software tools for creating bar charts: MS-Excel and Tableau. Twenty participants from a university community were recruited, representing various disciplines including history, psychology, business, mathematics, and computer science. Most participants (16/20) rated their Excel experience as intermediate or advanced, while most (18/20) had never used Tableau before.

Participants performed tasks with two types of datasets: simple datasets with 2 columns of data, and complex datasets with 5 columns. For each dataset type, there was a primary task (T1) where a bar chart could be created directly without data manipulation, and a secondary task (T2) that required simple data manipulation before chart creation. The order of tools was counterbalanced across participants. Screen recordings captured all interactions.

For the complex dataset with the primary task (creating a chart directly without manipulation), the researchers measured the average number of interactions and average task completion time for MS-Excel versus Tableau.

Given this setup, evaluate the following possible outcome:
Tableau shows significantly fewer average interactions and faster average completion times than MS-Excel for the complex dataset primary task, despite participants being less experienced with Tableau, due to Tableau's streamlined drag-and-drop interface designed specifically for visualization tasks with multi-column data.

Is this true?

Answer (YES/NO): NO